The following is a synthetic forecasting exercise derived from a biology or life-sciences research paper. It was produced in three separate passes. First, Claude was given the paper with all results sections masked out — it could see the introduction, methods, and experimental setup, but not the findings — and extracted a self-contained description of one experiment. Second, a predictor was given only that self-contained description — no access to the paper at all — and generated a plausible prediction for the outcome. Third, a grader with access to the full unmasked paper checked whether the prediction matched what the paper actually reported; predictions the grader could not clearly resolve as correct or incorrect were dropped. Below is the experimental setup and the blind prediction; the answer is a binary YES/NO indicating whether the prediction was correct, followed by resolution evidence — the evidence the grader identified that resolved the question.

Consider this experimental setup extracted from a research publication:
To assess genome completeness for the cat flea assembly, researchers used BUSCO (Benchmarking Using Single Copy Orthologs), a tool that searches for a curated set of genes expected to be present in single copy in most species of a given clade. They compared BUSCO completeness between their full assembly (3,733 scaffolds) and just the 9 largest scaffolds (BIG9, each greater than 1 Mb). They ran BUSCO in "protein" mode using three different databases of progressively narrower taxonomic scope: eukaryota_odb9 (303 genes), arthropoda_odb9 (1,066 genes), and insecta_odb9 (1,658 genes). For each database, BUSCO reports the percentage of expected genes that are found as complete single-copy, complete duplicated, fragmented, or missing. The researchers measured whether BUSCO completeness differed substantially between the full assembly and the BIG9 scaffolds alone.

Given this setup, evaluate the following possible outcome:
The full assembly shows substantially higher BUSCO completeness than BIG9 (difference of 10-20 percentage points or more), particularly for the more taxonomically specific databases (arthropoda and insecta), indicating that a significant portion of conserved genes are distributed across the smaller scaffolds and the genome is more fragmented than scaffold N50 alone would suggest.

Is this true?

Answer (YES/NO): NO